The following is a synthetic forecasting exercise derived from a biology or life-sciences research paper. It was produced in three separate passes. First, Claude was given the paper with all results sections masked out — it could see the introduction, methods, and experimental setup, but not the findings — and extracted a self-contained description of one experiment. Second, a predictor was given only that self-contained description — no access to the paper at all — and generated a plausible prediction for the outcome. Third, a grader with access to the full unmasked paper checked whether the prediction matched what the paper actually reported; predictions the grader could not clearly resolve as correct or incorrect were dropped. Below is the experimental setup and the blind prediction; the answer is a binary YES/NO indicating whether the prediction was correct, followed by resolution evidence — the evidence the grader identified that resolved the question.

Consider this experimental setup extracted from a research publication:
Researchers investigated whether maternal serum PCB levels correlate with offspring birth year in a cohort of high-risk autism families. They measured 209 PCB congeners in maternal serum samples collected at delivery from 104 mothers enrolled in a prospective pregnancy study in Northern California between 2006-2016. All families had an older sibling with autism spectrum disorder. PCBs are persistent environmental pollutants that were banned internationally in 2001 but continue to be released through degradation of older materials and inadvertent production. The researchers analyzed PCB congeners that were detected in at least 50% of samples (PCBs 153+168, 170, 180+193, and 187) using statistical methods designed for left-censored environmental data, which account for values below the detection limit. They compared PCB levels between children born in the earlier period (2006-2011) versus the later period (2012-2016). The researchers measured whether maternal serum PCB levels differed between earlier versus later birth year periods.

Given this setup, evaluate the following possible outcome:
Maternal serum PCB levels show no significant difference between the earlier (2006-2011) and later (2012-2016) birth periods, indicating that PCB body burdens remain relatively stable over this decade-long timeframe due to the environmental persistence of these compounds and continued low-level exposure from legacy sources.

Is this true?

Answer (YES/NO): NO